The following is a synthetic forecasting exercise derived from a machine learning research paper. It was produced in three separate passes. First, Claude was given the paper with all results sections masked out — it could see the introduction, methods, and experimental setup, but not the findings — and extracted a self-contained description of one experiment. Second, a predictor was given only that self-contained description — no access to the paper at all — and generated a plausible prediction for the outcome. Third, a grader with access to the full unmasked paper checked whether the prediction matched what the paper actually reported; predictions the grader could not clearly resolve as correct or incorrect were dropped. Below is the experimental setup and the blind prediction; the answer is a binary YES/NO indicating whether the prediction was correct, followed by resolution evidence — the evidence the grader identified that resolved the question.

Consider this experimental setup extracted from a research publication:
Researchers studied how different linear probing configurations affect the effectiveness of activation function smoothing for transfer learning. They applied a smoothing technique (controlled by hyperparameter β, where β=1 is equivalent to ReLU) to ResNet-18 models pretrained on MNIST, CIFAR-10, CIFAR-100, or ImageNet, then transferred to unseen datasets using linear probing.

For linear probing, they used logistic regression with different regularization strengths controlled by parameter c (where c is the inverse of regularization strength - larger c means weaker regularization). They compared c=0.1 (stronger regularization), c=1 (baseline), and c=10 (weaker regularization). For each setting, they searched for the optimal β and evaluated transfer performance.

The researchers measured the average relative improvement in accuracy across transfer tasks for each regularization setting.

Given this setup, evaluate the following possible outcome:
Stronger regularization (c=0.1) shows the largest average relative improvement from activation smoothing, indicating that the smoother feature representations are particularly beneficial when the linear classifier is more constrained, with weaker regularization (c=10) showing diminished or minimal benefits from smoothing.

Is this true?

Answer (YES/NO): NO